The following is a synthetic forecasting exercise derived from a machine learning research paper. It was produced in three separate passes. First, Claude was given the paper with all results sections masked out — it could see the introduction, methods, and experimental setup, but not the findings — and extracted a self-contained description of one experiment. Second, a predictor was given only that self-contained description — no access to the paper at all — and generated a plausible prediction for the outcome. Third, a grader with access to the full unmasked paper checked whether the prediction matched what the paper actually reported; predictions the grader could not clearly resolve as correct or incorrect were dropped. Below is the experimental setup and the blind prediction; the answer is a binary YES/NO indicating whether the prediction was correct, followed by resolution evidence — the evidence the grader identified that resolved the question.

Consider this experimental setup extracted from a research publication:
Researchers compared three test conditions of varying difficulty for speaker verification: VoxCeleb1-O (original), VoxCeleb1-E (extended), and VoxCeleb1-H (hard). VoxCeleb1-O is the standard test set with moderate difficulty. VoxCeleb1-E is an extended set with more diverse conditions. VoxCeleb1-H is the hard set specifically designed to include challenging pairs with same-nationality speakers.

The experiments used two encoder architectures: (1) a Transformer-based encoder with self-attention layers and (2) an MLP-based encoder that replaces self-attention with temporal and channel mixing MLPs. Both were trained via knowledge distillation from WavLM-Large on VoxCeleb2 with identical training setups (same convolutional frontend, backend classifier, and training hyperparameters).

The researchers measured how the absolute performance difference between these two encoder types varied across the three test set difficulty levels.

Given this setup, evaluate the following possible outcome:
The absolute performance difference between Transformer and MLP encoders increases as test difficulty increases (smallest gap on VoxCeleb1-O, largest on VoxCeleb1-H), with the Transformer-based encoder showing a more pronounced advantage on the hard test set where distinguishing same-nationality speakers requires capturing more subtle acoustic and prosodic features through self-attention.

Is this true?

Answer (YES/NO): NO